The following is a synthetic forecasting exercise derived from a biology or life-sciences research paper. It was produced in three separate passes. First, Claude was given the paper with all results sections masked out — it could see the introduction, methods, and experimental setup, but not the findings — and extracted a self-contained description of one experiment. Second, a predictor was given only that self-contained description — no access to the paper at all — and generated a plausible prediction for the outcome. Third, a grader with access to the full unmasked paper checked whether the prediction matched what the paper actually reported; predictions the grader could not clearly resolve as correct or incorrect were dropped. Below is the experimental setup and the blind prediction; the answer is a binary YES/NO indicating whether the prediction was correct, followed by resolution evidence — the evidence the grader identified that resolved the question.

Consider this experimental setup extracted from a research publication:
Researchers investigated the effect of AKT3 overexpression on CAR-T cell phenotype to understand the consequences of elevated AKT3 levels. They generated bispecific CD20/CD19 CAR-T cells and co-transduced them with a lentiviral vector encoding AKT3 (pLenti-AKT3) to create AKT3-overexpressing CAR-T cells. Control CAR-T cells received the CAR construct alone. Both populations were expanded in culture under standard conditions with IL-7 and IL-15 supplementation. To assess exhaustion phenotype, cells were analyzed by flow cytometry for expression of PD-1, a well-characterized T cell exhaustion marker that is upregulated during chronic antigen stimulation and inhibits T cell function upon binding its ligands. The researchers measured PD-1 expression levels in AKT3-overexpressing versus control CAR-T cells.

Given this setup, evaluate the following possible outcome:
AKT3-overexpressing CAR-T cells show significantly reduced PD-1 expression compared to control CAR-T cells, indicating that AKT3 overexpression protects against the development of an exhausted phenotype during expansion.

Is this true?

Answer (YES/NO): NO